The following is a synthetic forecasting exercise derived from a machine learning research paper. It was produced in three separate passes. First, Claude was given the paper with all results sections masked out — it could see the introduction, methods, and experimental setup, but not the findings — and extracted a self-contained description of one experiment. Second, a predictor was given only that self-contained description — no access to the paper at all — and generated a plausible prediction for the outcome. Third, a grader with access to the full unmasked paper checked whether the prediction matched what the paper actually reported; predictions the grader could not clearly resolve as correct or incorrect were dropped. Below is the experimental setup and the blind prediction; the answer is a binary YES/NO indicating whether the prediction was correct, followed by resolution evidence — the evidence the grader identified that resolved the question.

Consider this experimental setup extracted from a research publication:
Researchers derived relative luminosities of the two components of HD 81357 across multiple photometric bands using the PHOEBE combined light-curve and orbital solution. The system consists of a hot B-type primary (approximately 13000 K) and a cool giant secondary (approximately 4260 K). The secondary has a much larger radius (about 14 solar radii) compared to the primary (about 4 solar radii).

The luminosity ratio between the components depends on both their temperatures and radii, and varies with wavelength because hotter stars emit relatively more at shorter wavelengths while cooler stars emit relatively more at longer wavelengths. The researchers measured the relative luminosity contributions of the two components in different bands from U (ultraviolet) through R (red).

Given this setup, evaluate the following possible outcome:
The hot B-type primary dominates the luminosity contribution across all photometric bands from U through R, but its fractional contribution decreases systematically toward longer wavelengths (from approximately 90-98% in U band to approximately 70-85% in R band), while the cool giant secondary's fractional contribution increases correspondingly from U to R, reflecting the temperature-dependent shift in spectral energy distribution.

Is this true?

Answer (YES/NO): NO